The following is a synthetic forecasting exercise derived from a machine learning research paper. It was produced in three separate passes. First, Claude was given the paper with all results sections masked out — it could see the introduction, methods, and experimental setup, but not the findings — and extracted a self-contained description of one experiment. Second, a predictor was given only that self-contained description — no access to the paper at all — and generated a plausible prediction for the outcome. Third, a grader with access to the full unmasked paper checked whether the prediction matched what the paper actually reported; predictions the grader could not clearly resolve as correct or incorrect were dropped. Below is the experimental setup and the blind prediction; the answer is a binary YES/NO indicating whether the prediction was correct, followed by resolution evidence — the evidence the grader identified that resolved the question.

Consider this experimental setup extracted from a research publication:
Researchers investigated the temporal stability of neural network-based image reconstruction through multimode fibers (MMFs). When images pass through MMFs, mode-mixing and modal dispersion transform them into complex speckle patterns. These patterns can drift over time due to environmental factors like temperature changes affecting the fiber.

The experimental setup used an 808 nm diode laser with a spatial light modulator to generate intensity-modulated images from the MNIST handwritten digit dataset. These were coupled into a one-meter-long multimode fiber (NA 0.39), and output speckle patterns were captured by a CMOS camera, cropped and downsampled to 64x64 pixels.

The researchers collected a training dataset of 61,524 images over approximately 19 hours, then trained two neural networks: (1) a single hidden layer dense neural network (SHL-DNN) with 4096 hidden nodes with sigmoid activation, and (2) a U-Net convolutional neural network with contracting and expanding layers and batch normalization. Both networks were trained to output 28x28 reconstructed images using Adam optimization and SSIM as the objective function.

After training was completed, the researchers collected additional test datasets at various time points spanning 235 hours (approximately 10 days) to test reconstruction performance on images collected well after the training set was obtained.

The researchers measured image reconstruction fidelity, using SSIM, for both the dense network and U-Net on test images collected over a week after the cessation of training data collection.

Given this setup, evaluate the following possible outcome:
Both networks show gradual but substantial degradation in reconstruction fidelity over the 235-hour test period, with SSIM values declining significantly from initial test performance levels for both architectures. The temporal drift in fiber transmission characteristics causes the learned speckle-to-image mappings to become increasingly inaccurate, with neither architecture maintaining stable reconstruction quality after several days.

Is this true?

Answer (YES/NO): NO